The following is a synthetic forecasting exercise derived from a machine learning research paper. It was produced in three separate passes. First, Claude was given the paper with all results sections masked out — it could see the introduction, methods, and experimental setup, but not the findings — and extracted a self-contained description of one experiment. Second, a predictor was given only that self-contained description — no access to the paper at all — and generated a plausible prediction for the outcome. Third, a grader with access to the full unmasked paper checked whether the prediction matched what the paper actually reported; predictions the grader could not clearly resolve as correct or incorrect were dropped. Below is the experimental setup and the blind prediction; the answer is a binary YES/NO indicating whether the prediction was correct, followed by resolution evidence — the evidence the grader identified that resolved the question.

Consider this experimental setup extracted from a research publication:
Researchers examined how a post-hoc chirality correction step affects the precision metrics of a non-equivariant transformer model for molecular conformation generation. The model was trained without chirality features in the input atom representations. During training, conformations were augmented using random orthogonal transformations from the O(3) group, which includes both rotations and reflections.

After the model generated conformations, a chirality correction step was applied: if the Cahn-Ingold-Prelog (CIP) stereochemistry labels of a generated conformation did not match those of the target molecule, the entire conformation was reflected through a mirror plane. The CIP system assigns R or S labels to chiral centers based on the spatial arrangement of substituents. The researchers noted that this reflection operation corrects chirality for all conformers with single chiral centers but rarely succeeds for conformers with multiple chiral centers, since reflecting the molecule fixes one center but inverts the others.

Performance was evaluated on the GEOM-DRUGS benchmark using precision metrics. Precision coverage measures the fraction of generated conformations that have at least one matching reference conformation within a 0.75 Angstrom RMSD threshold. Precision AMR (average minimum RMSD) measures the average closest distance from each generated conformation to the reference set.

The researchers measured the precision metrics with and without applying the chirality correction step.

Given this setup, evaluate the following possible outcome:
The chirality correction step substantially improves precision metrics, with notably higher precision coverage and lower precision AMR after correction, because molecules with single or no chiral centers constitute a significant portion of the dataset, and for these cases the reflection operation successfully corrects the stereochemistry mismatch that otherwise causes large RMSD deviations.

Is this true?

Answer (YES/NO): YES